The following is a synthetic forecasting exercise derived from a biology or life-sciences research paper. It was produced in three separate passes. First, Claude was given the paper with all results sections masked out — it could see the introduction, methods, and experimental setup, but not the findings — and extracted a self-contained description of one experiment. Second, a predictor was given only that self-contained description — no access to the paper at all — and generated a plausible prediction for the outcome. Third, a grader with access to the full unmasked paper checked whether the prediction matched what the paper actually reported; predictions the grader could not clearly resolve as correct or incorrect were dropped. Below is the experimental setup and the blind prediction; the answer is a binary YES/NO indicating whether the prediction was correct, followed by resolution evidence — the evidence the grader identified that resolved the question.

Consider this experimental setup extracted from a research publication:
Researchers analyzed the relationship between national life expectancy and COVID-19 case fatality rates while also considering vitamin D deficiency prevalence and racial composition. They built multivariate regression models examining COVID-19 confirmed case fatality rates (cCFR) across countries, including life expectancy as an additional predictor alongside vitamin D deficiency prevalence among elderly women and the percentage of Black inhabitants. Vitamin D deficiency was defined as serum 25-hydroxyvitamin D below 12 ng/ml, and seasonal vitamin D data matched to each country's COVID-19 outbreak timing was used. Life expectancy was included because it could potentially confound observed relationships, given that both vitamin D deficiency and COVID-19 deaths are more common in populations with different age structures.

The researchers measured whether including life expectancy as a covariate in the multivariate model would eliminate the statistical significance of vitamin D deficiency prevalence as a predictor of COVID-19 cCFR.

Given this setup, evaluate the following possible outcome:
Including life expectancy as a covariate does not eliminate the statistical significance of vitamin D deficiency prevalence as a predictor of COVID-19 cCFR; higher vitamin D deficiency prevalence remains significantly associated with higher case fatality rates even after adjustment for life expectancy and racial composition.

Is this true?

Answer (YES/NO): YES